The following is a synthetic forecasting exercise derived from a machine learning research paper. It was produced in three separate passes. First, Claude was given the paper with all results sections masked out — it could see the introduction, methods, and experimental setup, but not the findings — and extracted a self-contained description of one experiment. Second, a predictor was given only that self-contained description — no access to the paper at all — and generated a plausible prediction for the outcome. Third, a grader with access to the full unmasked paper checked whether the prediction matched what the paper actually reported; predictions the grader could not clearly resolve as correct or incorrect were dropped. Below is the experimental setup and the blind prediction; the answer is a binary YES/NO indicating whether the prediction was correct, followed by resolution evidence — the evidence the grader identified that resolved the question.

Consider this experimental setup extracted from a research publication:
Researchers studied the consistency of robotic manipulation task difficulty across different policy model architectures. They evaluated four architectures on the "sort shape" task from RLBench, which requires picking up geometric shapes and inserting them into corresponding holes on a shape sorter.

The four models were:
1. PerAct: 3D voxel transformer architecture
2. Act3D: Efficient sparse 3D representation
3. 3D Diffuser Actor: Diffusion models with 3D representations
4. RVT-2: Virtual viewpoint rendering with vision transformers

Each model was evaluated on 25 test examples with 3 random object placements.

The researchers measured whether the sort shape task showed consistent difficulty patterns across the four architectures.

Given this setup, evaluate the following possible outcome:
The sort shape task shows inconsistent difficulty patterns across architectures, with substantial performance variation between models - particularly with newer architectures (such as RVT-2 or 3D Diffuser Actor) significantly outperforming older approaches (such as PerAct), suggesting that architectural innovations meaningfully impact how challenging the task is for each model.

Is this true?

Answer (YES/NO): YES